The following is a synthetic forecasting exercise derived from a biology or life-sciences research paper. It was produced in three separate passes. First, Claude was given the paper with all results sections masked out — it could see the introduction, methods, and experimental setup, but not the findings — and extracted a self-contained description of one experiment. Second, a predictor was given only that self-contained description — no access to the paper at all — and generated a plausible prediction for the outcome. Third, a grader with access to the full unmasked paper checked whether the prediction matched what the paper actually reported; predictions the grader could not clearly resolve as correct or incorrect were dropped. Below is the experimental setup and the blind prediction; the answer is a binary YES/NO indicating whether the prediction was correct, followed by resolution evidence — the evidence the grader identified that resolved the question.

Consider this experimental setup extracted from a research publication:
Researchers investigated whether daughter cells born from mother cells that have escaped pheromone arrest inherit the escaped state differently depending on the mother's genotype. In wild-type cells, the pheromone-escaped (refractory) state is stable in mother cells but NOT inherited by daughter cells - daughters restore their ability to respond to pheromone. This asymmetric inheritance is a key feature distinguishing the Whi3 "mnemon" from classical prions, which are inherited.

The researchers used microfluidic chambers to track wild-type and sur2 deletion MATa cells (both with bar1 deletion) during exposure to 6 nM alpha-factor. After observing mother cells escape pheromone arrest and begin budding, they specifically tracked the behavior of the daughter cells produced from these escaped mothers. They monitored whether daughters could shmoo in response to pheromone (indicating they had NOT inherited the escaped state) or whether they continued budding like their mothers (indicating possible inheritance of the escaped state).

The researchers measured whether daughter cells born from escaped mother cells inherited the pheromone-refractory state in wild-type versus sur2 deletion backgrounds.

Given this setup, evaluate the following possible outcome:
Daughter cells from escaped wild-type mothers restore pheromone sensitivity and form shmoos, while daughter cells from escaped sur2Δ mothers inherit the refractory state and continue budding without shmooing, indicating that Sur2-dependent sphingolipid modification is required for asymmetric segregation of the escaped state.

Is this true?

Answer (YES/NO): NO